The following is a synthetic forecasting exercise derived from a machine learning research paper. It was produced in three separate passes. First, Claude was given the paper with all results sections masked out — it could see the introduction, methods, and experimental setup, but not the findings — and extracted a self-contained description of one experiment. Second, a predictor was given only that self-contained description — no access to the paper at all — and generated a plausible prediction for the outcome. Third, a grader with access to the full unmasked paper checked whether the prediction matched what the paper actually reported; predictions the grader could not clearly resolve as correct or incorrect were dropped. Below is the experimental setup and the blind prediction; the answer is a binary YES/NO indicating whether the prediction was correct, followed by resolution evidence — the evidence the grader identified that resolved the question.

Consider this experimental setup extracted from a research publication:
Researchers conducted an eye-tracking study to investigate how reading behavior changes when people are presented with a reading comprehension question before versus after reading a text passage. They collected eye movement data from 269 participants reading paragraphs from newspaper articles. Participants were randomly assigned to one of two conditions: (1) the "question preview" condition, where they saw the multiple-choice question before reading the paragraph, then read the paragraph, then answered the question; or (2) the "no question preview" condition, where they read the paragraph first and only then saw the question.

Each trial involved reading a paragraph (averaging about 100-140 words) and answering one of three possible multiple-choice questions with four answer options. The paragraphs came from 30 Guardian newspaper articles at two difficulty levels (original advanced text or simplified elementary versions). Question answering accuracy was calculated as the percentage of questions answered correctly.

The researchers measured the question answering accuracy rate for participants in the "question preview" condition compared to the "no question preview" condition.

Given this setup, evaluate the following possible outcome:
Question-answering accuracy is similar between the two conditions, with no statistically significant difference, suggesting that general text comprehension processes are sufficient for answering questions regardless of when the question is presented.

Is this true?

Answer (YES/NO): NO